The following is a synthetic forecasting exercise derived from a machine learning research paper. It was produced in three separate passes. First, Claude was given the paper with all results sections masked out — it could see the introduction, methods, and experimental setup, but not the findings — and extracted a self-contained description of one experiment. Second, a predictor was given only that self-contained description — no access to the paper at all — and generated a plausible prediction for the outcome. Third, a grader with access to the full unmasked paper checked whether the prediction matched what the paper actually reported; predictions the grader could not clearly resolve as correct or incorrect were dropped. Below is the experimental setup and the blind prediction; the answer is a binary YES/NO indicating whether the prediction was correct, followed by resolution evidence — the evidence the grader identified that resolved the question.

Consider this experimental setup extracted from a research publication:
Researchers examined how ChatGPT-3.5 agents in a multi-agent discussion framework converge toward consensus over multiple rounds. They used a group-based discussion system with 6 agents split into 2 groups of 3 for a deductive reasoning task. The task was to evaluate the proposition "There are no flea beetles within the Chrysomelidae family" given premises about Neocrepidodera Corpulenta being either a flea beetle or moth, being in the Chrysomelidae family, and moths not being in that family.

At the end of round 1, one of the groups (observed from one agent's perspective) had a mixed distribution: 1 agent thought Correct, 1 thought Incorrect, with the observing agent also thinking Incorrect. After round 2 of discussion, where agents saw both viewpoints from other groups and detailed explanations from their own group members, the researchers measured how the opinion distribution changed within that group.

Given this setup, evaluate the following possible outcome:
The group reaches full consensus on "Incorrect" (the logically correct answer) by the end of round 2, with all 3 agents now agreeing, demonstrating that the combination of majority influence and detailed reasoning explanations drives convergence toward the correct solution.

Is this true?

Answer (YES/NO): YES